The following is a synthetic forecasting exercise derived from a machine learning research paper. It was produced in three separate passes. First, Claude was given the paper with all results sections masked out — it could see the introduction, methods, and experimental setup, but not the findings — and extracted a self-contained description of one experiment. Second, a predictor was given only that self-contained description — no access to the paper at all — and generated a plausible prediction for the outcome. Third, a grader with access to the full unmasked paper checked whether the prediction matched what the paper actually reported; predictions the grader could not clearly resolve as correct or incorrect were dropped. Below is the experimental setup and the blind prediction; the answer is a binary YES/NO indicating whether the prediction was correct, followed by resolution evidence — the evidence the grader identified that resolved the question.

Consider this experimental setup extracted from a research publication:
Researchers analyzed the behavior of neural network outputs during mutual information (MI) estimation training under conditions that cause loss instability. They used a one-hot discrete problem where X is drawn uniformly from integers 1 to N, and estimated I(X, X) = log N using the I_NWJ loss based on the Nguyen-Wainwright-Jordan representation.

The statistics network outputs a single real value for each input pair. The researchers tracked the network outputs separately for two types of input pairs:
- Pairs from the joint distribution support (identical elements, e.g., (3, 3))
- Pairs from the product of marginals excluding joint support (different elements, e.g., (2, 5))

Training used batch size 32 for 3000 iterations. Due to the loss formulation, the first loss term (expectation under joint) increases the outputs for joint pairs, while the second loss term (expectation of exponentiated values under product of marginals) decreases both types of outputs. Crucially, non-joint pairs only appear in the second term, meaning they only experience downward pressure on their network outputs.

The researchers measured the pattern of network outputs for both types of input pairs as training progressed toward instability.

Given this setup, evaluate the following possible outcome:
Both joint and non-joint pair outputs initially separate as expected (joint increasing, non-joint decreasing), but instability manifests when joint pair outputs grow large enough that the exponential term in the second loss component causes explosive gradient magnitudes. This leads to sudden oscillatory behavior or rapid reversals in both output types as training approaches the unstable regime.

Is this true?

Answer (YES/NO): NO